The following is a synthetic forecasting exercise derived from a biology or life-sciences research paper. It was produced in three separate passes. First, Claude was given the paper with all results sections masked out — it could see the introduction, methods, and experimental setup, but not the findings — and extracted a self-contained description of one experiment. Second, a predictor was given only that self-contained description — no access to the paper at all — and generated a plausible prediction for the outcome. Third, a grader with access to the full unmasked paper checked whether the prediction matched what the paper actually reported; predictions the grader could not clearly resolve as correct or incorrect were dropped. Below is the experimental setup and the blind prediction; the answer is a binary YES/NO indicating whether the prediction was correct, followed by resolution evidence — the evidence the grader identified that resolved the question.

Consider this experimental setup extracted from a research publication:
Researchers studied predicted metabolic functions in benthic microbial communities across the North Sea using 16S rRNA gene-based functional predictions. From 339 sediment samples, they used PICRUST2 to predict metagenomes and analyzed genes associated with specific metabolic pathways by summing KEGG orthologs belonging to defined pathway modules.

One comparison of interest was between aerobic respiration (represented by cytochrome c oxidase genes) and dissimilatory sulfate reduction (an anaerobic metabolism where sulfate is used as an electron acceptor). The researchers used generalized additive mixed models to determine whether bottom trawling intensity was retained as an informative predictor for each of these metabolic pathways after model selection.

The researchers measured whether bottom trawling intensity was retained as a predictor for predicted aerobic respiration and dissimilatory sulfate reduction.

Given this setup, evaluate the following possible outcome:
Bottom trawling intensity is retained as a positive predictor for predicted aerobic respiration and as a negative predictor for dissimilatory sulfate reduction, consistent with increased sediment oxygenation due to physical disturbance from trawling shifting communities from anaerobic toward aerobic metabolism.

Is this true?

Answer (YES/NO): YES